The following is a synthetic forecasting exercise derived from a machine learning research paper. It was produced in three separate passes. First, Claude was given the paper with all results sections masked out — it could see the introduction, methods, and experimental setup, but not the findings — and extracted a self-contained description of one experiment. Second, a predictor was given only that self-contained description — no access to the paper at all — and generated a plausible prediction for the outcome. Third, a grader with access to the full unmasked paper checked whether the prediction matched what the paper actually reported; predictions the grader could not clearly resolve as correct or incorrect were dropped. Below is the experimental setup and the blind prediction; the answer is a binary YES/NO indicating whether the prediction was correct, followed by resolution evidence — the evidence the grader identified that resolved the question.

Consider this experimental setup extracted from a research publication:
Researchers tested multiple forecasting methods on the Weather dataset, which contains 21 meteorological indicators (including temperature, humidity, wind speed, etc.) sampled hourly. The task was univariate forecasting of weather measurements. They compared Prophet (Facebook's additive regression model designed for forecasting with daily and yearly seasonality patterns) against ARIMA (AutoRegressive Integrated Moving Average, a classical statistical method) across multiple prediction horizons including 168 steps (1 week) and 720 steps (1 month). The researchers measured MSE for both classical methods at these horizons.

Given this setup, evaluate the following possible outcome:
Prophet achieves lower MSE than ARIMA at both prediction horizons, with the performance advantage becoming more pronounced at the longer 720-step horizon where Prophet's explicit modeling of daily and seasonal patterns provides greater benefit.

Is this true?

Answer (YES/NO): NO